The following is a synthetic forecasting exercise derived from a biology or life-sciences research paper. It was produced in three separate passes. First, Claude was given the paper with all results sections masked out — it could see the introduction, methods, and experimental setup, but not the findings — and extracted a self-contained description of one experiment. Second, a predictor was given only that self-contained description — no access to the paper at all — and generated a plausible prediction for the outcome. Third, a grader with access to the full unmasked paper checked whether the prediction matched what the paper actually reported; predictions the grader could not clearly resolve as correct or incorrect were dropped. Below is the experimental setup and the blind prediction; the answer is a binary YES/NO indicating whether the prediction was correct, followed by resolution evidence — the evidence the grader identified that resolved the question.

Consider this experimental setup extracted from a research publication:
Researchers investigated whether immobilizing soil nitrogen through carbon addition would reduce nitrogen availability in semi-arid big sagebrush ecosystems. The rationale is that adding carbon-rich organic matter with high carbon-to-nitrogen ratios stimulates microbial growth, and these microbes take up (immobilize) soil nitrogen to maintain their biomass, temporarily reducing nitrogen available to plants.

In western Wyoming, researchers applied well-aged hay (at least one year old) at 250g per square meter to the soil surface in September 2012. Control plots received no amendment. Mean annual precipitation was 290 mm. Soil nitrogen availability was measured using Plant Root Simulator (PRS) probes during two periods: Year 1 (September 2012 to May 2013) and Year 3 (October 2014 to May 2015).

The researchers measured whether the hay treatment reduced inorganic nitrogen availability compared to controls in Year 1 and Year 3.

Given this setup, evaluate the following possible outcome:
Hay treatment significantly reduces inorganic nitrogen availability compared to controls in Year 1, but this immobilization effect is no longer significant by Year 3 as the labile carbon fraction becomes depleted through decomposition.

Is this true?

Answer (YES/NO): YES